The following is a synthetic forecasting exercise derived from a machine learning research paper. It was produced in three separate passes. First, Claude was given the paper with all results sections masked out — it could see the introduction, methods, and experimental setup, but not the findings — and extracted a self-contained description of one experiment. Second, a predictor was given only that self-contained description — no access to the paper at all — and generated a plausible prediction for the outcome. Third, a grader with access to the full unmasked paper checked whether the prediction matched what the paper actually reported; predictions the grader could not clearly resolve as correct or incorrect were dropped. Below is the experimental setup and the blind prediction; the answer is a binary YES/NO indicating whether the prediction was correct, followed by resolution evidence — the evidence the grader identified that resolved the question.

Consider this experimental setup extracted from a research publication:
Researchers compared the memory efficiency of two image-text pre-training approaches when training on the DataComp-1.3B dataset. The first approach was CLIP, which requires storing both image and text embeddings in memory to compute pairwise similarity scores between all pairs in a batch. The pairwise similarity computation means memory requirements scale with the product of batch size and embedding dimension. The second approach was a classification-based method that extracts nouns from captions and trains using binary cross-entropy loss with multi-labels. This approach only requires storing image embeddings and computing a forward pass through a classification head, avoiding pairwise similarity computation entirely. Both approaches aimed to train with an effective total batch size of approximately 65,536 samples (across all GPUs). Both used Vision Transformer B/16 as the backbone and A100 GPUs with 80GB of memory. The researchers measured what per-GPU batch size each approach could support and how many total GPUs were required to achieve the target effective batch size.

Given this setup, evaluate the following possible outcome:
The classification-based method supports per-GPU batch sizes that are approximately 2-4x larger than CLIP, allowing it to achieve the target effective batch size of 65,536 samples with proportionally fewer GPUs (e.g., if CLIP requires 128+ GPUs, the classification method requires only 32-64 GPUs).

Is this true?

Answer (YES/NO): YES